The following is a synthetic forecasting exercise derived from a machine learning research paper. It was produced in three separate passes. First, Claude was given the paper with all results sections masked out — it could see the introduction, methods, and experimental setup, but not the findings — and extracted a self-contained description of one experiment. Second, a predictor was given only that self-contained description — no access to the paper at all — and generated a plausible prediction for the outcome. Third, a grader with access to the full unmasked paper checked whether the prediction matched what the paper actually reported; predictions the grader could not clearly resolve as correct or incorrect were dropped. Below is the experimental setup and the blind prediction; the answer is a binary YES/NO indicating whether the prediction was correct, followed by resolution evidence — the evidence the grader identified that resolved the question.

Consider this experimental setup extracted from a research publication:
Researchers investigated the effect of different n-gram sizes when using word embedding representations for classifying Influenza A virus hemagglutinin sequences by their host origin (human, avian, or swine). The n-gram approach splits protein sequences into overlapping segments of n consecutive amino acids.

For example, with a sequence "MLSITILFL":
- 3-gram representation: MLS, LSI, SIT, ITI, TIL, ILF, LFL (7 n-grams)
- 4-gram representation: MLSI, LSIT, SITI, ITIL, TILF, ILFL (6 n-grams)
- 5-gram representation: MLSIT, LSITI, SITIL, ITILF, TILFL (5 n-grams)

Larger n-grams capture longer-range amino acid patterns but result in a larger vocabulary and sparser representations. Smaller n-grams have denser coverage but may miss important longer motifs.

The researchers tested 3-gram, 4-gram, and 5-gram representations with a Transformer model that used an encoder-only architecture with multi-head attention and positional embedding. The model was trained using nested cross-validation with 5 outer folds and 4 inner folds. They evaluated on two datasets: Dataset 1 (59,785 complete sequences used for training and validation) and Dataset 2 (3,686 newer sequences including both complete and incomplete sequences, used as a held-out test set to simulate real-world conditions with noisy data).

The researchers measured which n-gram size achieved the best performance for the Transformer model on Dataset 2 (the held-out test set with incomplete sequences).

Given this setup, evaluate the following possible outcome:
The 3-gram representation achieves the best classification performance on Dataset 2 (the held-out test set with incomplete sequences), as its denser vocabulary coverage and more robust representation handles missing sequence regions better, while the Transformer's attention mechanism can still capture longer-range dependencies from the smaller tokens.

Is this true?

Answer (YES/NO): NO